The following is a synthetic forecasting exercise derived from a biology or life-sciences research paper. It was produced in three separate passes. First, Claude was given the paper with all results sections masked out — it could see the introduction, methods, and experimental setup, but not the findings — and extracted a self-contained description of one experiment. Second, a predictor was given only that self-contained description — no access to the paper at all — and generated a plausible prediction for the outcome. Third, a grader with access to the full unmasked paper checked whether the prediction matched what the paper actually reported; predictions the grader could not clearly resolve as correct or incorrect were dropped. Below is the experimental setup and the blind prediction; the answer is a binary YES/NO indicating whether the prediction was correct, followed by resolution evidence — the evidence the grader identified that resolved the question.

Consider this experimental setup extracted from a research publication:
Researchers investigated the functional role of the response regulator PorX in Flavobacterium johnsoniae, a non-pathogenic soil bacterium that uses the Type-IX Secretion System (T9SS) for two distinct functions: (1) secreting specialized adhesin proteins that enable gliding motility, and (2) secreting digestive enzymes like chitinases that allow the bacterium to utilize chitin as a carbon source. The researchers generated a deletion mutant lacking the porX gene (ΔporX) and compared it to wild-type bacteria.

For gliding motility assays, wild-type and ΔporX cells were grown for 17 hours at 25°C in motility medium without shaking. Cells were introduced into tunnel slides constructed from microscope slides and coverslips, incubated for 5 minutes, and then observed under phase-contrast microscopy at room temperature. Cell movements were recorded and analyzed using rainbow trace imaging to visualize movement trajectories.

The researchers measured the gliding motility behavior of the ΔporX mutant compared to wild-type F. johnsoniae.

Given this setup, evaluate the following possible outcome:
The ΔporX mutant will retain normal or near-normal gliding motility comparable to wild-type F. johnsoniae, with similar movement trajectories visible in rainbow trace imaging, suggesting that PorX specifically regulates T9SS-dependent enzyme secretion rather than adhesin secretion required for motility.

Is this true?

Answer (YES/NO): YES